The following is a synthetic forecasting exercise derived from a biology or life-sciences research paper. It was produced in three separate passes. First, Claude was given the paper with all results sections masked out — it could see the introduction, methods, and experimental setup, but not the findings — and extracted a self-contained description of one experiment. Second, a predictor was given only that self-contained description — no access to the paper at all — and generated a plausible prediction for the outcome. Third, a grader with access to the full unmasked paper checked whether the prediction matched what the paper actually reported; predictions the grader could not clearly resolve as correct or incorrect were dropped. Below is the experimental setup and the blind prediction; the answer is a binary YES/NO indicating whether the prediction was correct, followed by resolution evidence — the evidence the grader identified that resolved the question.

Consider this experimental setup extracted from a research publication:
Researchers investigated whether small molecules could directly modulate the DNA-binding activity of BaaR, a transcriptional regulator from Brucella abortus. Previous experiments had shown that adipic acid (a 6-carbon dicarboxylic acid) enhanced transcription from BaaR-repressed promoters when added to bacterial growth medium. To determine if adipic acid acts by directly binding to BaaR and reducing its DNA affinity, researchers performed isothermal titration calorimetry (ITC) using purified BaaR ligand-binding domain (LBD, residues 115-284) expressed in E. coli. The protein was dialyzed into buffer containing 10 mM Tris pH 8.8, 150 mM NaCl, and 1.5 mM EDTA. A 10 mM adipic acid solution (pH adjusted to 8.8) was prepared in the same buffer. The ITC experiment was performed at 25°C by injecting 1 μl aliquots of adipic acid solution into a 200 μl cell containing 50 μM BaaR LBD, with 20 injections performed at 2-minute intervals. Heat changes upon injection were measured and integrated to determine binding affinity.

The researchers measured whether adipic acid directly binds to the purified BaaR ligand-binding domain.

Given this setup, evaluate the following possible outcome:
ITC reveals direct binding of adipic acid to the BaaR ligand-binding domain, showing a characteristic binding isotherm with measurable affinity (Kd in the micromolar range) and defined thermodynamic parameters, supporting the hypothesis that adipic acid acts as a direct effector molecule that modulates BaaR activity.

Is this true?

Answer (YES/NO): NO